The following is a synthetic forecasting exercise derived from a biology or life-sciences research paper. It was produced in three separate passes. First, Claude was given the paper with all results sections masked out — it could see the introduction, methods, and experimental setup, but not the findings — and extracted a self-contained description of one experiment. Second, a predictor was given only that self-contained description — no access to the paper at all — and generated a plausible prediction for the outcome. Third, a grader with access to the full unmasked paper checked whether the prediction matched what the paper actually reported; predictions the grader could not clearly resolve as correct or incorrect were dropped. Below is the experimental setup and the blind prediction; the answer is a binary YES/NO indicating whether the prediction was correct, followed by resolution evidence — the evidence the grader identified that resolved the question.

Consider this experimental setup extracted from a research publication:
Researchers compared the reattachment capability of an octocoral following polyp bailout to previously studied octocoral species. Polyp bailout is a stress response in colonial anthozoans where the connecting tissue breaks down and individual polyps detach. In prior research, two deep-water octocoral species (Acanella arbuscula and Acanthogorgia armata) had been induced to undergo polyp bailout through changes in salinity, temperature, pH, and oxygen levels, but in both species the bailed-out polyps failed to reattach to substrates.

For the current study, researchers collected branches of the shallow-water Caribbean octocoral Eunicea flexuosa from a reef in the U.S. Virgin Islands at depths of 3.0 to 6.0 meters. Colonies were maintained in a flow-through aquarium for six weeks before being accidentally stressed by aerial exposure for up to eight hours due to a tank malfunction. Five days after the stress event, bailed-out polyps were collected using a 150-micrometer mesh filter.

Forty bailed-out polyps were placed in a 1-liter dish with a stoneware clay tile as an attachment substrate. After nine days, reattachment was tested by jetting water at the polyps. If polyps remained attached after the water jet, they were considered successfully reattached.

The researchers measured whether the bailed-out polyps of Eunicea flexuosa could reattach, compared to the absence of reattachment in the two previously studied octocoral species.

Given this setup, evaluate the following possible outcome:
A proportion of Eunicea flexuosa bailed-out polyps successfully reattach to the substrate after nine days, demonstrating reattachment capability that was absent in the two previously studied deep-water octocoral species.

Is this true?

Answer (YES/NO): YES